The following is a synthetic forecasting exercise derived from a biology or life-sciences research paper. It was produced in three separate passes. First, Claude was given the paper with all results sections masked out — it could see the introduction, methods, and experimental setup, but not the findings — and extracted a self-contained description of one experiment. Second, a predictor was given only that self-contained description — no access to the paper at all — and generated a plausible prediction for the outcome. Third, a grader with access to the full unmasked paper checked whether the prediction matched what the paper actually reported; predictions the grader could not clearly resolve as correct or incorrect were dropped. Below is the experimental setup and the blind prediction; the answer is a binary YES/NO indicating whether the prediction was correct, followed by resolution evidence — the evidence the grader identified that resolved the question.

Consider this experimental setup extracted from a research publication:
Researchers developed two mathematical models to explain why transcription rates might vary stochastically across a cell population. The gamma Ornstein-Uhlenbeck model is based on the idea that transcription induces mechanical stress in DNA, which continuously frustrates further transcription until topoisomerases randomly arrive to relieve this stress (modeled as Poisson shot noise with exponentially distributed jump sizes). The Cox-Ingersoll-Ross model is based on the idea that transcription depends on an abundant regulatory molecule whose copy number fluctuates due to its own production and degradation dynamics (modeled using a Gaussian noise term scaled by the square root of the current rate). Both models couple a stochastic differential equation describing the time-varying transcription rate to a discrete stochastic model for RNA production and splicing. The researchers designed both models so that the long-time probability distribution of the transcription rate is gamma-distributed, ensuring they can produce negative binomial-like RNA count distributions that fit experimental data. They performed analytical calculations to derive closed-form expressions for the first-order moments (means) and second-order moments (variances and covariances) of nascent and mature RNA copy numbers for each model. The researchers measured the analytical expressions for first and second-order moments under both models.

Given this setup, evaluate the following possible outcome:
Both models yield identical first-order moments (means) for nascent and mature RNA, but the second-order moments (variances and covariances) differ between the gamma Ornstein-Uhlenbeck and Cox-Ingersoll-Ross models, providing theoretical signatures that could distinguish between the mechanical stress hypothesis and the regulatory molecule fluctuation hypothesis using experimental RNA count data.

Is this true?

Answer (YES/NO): NO